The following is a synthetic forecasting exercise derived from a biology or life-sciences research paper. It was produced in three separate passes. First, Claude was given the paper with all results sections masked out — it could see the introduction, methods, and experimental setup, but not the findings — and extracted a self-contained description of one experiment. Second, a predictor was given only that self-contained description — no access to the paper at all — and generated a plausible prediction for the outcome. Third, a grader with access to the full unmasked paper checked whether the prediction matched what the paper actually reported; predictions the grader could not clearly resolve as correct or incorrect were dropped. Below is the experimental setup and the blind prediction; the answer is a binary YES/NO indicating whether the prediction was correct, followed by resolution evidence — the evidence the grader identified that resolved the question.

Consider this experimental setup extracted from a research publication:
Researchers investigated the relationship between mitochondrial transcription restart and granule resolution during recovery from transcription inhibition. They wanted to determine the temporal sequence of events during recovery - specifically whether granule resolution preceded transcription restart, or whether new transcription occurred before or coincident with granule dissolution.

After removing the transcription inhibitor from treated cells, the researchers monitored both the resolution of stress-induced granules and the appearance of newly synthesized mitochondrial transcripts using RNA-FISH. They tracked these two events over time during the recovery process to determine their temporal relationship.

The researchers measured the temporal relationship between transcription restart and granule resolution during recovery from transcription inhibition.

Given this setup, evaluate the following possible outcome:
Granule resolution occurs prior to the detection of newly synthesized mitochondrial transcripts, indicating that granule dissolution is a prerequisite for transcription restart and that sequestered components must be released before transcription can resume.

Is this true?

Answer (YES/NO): NO